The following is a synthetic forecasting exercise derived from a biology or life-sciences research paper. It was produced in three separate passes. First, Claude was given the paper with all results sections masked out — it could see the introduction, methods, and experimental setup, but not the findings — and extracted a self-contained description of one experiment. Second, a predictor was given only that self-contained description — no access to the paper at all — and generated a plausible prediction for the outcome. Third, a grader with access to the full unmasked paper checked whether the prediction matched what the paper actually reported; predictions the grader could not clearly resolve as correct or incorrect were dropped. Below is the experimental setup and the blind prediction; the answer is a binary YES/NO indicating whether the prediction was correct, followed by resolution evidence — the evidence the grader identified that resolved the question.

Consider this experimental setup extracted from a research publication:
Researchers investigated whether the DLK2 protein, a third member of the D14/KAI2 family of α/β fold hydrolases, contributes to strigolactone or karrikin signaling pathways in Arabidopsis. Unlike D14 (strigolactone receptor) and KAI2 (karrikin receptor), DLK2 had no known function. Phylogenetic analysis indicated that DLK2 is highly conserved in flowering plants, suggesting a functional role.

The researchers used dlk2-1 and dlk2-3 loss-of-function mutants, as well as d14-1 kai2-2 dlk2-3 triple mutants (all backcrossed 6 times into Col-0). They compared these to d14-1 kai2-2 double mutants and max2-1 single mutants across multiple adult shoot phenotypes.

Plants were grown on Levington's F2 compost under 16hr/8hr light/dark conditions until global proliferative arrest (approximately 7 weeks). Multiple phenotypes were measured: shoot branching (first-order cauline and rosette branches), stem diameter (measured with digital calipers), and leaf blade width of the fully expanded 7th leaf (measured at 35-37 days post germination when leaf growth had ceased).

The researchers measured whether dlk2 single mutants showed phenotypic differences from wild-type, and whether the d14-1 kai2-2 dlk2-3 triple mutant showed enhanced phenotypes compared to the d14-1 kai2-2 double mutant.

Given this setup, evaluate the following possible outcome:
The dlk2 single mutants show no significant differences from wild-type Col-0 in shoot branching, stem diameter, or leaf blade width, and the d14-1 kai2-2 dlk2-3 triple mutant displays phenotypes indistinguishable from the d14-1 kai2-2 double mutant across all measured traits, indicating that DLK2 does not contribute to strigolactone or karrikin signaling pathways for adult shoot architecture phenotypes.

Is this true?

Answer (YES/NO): NO